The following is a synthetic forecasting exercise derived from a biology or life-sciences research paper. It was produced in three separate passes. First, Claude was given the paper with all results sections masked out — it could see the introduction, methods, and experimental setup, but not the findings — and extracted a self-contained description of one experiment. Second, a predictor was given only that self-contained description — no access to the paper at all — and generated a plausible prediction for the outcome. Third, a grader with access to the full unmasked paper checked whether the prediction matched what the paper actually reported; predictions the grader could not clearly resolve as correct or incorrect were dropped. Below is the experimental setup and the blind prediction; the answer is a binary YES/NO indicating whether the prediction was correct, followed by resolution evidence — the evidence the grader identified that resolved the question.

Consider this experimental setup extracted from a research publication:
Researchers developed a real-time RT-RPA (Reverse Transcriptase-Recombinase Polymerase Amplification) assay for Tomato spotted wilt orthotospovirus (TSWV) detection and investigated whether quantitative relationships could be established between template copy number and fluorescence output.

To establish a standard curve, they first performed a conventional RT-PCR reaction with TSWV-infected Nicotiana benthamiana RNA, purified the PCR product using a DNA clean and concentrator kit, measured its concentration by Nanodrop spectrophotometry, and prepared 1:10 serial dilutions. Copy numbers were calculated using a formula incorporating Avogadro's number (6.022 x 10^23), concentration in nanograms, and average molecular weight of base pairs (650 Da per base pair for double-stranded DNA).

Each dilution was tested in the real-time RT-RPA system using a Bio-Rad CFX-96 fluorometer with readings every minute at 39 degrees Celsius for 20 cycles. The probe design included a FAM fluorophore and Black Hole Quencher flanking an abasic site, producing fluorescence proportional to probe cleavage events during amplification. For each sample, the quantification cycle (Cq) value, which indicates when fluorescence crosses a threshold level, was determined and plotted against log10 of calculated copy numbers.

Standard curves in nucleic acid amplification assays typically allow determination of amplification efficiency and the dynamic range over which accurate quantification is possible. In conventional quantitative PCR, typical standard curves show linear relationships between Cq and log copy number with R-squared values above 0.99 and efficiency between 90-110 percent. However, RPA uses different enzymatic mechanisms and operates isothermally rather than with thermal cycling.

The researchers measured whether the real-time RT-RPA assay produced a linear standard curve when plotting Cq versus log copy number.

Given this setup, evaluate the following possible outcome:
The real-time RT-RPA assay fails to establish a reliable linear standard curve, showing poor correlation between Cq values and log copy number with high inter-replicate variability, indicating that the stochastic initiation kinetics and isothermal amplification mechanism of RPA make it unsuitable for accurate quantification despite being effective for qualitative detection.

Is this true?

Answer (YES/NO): YES